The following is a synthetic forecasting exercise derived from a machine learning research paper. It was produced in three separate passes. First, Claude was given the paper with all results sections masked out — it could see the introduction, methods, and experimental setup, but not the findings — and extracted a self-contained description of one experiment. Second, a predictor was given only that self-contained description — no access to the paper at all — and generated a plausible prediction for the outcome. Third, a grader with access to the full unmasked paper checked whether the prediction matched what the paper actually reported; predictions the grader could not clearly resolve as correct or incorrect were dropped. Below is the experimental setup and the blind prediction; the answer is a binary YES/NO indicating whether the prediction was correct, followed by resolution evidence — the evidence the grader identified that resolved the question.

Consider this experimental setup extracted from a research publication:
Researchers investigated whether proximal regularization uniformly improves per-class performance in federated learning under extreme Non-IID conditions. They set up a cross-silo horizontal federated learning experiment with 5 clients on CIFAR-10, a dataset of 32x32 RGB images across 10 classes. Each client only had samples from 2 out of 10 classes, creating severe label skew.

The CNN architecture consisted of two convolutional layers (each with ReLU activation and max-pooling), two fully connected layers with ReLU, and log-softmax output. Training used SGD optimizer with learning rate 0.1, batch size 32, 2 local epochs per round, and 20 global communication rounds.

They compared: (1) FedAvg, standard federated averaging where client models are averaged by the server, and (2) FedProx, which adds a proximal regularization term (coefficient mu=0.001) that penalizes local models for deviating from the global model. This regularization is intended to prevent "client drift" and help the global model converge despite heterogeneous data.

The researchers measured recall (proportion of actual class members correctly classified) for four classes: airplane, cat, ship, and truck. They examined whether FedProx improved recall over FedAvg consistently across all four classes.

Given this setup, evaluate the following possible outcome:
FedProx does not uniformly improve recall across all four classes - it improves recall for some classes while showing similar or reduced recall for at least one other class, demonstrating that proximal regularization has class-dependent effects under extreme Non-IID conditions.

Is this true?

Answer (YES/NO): YES